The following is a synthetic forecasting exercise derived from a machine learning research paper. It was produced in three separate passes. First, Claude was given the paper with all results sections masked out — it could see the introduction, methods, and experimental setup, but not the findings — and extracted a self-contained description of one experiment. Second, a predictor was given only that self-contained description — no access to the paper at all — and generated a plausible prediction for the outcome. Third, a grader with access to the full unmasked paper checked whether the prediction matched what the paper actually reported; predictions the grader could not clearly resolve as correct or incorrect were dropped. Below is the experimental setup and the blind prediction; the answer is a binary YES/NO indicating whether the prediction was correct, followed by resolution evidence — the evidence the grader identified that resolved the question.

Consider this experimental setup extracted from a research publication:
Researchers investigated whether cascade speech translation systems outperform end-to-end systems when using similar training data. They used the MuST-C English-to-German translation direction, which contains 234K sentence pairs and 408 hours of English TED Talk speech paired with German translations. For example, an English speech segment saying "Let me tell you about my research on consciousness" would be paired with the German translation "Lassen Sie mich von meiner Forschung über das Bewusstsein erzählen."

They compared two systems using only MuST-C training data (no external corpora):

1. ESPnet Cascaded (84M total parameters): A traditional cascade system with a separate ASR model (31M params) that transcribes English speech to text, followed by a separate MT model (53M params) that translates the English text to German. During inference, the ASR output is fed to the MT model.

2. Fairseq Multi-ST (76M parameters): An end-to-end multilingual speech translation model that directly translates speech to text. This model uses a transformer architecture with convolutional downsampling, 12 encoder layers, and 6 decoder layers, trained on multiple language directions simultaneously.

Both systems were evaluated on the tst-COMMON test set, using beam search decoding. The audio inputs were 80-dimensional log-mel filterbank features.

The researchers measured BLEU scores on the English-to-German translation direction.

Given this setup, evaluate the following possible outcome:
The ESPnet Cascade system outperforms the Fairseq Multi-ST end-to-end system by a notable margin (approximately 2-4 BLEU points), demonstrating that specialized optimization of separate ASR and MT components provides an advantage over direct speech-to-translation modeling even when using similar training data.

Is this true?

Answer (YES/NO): NO